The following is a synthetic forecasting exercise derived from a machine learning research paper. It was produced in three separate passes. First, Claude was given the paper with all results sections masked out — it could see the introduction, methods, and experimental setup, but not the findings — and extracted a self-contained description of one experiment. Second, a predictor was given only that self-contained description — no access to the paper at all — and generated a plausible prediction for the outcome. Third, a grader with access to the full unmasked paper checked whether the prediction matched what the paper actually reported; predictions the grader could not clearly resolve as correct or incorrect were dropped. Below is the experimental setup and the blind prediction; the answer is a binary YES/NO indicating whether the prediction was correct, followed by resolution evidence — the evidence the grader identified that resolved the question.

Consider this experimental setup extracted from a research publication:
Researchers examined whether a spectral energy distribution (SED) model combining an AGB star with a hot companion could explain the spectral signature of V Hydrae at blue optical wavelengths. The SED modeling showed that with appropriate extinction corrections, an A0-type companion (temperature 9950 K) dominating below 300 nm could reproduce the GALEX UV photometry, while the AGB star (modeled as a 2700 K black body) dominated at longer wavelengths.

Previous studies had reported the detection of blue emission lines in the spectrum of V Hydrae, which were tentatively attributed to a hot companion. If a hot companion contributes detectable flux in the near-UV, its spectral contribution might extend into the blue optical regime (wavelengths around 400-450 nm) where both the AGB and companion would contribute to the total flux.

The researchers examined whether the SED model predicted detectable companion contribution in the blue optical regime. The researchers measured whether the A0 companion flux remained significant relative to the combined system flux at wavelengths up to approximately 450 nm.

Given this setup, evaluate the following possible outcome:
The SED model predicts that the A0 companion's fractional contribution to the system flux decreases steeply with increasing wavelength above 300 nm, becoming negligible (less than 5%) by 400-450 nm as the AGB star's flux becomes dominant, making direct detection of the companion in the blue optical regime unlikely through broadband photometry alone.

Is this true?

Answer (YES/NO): NO